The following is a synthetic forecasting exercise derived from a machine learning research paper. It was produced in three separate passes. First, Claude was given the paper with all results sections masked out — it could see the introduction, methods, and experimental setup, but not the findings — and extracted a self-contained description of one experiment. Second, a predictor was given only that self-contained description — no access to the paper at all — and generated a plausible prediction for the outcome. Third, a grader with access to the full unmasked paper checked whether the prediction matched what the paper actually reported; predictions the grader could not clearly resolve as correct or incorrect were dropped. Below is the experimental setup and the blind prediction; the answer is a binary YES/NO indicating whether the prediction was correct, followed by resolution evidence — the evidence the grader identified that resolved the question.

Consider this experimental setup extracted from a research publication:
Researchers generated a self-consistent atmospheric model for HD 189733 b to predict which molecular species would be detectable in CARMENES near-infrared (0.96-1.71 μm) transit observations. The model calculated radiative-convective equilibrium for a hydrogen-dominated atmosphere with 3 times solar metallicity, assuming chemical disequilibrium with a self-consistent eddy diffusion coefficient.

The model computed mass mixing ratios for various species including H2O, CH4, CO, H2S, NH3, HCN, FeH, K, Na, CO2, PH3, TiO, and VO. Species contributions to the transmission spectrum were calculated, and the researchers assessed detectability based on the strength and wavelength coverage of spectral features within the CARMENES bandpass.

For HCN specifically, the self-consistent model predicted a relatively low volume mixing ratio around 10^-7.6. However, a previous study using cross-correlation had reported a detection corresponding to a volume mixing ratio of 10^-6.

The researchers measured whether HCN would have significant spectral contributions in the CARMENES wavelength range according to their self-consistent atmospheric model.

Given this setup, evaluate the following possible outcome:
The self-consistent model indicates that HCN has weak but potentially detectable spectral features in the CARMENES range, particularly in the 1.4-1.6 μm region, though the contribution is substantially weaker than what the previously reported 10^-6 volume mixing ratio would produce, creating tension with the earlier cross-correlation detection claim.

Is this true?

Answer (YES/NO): NO